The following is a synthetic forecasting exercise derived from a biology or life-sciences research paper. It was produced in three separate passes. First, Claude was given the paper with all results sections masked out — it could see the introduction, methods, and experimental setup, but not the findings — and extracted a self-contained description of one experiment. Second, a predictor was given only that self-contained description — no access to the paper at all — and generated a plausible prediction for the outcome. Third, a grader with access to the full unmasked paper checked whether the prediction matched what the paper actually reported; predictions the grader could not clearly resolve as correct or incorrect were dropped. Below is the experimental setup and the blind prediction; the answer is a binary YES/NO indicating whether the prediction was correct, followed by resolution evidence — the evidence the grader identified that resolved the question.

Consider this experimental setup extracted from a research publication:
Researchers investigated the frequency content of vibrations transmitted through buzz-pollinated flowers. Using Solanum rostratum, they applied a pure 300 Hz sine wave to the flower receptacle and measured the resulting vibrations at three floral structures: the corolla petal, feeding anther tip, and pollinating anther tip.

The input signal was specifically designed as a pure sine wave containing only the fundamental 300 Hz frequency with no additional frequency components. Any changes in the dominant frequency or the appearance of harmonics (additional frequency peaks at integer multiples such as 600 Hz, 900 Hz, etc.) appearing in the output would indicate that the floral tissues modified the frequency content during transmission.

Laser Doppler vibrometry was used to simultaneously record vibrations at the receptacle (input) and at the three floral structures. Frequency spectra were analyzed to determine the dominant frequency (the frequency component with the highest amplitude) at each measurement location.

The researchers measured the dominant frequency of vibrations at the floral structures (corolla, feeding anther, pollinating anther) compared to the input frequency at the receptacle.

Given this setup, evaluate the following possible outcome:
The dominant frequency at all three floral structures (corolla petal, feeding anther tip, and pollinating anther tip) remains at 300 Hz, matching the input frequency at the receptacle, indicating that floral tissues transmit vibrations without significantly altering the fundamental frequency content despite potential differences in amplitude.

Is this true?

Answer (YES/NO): YES